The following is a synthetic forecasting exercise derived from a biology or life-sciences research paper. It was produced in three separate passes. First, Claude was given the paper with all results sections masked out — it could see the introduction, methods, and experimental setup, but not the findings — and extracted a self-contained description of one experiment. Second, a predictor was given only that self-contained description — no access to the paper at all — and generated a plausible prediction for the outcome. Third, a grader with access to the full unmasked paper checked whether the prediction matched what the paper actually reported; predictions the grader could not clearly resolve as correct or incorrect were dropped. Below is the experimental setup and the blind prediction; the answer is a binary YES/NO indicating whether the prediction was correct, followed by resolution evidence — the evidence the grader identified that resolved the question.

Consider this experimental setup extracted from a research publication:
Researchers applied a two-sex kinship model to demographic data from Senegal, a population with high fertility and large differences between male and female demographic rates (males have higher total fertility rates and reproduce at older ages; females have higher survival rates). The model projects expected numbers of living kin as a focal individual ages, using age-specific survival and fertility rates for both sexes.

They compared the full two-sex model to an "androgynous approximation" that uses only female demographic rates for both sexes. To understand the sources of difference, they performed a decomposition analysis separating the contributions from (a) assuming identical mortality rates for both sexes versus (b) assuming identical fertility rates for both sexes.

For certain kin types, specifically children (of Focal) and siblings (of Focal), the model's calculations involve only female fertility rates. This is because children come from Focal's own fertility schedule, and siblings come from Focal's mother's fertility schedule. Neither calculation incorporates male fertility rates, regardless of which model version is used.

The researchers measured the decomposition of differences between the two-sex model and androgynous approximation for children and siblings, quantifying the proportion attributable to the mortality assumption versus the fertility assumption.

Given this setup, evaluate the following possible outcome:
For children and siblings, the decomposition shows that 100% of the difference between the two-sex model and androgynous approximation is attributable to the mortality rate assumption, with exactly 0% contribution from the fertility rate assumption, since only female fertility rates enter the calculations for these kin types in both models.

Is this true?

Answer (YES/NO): YES